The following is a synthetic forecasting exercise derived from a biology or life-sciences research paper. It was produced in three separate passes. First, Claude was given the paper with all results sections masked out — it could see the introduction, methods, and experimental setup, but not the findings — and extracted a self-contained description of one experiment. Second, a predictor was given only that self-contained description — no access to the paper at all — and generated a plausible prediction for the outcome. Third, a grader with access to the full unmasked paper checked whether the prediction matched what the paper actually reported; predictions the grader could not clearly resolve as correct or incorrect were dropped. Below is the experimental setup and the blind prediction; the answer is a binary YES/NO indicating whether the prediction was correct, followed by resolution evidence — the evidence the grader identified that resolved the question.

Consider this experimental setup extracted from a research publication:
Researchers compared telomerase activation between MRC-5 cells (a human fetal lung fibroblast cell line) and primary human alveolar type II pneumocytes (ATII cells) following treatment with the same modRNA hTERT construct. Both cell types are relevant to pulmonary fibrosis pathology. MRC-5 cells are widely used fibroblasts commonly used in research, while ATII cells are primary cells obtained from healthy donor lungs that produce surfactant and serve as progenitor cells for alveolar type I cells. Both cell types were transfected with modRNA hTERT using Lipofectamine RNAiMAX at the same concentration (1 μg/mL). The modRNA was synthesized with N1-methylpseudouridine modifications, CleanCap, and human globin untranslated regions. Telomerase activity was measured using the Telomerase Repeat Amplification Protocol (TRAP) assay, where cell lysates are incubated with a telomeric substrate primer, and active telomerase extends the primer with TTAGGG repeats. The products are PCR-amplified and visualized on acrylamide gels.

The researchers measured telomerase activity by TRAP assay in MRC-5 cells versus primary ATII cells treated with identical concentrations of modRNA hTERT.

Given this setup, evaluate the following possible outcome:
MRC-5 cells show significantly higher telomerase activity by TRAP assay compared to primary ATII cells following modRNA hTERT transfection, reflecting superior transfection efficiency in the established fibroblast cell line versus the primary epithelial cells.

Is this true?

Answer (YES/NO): NO